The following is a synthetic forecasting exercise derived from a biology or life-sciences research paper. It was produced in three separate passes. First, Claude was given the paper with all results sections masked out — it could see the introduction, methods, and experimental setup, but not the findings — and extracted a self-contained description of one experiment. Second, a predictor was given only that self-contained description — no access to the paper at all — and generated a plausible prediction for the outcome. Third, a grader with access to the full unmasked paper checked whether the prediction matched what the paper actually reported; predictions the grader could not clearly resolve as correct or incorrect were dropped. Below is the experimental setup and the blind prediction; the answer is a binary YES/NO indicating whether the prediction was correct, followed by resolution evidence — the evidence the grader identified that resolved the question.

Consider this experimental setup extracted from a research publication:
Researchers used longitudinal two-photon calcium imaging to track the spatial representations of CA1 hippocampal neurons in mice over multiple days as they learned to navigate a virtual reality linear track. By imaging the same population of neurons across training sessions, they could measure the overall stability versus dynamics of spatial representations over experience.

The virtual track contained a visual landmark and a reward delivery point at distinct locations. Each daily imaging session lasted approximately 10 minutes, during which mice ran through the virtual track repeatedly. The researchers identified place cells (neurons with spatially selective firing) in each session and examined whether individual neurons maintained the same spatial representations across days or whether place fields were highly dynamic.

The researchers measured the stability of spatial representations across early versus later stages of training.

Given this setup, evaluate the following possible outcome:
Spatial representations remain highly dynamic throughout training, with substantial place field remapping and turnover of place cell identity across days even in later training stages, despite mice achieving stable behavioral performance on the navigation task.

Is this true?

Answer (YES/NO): NO